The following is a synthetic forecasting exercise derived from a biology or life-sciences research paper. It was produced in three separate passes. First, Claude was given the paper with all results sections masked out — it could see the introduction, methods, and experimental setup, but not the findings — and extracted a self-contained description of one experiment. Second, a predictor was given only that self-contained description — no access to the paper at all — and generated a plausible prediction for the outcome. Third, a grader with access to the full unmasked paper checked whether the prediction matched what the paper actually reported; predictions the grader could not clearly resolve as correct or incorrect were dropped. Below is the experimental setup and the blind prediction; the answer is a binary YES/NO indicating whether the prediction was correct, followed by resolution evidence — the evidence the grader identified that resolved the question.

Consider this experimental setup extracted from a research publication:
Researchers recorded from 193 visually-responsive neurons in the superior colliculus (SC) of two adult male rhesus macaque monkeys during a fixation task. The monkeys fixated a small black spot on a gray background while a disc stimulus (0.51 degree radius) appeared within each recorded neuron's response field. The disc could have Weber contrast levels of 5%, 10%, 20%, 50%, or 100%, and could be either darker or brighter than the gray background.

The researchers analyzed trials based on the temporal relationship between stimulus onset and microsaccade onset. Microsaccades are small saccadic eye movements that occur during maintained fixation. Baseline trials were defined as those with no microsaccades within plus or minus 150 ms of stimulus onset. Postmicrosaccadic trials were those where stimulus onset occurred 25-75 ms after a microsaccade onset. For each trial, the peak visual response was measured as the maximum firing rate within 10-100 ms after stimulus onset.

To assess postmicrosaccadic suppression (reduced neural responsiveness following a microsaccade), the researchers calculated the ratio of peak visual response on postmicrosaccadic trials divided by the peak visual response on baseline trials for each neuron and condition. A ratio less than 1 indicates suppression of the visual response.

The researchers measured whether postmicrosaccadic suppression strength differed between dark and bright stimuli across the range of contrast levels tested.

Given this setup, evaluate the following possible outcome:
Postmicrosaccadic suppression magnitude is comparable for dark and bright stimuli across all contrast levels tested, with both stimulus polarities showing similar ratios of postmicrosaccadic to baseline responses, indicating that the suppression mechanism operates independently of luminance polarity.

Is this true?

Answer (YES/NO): YES